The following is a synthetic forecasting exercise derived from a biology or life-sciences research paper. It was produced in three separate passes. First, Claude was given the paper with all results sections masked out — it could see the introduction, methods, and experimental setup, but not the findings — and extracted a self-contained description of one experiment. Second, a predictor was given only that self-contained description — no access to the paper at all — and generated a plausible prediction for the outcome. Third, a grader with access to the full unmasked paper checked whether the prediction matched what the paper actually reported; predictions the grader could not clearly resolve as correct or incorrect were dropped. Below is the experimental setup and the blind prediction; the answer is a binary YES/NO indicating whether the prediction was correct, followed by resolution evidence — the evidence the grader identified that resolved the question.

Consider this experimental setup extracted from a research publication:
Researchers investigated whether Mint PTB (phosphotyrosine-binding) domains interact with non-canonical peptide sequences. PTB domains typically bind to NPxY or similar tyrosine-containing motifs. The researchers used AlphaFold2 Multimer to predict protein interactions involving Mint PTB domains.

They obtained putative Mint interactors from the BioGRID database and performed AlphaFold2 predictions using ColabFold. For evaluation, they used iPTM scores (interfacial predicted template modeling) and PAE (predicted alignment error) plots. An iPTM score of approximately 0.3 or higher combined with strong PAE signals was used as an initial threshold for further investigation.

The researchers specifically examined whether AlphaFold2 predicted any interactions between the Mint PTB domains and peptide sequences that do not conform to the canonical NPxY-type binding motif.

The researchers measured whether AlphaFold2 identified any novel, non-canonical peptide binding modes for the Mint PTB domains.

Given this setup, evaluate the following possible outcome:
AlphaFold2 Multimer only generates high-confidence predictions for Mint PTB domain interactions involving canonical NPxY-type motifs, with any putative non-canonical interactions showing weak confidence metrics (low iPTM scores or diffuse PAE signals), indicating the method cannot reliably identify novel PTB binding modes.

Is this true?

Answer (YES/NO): NO